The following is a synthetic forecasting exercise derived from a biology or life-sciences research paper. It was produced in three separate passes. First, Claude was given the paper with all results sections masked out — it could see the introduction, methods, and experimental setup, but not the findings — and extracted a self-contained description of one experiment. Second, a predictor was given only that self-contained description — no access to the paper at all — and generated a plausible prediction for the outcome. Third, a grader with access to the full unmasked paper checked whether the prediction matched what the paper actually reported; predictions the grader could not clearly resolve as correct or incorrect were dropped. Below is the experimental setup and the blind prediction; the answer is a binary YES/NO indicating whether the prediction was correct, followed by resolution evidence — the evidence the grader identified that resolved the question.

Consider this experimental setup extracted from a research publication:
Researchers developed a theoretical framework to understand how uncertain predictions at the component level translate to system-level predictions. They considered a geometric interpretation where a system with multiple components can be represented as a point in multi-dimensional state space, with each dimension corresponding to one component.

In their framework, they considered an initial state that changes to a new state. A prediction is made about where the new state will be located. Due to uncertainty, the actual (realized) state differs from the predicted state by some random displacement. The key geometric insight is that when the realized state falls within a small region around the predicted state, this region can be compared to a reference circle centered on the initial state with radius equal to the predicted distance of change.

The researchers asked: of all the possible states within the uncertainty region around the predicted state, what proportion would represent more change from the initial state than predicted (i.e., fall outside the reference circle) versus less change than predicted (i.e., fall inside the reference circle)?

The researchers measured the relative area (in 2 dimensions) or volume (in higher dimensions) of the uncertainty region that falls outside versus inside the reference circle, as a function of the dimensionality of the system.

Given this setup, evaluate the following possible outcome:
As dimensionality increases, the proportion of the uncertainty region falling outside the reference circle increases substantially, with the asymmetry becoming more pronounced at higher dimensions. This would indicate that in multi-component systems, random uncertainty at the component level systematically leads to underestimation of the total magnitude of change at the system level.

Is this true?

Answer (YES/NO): YES